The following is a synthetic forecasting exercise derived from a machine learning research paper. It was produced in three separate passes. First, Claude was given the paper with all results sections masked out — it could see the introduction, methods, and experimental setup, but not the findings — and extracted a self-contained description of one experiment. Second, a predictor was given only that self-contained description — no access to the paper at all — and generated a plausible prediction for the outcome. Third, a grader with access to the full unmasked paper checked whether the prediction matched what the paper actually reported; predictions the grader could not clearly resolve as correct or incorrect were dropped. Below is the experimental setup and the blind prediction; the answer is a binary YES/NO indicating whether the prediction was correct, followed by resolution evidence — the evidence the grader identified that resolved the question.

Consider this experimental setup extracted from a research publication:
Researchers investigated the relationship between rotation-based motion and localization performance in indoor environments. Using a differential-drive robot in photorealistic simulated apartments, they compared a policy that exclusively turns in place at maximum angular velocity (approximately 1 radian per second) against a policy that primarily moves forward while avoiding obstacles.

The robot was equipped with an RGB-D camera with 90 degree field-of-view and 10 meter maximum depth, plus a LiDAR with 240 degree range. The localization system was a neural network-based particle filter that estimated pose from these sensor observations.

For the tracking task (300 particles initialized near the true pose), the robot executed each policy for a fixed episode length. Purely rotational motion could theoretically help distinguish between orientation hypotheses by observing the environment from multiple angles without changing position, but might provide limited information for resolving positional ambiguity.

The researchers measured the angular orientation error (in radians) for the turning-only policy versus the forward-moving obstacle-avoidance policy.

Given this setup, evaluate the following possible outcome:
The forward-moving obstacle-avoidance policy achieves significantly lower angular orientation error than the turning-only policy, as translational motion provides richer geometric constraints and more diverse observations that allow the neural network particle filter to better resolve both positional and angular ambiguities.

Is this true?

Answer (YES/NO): YES